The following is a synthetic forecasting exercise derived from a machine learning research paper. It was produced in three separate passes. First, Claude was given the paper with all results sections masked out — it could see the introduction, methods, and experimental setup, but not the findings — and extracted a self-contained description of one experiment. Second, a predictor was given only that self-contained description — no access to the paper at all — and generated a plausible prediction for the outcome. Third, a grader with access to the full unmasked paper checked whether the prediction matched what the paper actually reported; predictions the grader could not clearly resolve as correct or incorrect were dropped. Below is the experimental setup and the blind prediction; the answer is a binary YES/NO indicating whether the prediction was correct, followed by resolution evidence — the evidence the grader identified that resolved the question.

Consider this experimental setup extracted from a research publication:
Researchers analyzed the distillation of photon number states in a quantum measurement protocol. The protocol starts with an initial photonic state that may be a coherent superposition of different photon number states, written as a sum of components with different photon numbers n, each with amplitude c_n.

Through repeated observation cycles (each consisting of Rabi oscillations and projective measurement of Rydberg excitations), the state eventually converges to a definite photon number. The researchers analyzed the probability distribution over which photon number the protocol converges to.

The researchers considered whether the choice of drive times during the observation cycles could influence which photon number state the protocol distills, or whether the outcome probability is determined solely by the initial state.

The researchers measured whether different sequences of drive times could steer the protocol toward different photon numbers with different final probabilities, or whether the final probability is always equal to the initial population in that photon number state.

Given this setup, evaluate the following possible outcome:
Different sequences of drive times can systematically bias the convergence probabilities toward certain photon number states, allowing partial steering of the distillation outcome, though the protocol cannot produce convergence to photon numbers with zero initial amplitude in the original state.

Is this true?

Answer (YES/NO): NO